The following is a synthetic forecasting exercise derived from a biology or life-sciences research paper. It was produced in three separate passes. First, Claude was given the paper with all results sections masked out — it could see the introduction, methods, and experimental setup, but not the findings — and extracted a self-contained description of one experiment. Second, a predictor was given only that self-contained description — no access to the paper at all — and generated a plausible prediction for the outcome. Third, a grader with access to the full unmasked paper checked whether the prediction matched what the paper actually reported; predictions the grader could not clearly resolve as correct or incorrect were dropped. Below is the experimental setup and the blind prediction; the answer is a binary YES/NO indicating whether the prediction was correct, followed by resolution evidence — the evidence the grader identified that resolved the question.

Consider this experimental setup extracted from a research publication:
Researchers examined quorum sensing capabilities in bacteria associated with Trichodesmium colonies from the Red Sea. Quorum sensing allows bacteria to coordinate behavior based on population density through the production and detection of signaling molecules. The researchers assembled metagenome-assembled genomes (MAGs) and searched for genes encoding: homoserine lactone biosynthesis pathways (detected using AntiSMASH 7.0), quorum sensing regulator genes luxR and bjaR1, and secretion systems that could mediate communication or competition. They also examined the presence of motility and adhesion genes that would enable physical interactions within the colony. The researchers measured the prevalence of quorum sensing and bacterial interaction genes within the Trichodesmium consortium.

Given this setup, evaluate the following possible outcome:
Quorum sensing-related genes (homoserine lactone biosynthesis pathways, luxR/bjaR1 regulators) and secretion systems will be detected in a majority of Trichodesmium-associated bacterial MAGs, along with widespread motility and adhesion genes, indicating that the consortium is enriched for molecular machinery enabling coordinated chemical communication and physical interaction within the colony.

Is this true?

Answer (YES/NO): NO